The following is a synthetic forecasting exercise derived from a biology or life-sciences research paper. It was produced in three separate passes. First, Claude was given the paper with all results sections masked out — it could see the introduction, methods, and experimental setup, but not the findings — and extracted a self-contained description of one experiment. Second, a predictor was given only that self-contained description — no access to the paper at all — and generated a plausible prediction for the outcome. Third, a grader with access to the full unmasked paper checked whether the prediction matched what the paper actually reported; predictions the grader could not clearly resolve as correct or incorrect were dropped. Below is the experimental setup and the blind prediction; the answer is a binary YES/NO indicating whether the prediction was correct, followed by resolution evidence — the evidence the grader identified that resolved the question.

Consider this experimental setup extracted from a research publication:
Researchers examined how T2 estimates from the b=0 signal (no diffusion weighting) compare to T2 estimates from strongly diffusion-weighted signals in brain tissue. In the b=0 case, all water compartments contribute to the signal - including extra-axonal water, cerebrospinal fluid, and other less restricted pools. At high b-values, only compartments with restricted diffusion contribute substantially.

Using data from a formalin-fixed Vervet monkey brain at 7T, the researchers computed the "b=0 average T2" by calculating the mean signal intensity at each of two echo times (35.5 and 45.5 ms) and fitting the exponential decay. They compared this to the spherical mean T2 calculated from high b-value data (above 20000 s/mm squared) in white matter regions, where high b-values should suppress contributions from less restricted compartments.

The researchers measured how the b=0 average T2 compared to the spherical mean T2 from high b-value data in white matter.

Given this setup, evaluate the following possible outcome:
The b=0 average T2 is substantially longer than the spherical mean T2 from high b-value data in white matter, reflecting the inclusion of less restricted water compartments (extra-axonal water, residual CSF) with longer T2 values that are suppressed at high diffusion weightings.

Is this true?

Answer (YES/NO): NO